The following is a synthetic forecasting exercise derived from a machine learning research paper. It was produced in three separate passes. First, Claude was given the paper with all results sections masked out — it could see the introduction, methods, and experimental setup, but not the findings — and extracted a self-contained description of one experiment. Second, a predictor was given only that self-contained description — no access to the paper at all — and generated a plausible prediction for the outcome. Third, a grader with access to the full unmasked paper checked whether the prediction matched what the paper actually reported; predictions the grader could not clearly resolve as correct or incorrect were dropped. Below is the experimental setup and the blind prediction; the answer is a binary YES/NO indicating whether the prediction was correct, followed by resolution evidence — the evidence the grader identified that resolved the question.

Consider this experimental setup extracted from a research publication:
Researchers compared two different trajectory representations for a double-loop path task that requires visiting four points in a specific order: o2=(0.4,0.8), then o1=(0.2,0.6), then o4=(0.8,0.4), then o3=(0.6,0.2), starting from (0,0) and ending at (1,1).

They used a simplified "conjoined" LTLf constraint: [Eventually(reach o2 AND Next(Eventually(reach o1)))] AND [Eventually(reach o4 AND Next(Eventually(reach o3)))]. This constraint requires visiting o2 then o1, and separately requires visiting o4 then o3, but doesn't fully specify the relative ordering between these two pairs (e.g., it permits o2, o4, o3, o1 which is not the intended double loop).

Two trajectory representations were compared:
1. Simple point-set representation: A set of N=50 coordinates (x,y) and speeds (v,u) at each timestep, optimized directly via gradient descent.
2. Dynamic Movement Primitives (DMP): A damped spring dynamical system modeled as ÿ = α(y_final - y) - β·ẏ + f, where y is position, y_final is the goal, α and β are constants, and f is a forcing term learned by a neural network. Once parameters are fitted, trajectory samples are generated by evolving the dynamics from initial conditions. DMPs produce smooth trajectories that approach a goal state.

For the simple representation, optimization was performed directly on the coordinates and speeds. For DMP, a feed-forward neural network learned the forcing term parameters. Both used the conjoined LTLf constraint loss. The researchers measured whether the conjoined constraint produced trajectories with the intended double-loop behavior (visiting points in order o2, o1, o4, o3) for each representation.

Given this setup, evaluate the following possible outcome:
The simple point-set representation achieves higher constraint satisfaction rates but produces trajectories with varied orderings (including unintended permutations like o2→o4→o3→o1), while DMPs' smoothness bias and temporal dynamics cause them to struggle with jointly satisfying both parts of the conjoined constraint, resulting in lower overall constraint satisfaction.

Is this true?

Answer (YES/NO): NO